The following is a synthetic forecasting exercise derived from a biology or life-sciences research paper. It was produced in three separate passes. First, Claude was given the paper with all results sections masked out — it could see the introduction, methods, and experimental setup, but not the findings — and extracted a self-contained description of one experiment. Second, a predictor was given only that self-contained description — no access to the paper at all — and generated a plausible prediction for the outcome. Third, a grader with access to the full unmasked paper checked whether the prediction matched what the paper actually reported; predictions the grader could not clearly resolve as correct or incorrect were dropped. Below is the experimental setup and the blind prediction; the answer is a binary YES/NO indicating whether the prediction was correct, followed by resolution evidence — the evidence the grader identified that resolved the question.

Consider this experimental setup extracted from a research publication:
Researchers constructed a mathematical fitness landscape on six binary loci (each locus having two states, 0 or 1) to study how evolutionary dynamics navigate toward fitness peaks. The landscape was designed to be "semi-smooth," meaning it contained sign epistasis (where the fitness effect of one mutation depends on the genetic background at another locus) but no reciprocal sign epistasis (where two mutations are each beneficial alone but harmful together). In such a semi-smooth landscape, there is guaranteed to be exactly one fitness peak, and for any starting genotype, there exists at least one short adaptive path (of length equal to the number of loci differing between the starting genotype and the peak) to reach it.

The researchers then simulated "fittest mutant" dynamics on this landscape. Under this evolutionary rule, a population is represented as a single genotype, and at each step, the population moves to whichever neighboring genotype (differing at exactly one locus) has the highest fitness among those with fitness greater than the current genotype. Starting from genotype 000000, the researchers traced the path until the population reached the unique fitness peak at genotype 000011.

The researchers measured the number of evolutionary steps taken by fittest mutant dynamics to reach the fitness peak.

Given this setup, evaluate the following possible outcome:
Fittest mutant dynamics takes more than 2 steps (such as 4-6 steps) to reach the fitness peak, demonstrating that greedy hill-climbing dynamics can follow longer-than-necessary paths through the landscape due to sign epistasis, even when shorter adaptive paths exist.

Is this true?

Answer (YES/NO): NO